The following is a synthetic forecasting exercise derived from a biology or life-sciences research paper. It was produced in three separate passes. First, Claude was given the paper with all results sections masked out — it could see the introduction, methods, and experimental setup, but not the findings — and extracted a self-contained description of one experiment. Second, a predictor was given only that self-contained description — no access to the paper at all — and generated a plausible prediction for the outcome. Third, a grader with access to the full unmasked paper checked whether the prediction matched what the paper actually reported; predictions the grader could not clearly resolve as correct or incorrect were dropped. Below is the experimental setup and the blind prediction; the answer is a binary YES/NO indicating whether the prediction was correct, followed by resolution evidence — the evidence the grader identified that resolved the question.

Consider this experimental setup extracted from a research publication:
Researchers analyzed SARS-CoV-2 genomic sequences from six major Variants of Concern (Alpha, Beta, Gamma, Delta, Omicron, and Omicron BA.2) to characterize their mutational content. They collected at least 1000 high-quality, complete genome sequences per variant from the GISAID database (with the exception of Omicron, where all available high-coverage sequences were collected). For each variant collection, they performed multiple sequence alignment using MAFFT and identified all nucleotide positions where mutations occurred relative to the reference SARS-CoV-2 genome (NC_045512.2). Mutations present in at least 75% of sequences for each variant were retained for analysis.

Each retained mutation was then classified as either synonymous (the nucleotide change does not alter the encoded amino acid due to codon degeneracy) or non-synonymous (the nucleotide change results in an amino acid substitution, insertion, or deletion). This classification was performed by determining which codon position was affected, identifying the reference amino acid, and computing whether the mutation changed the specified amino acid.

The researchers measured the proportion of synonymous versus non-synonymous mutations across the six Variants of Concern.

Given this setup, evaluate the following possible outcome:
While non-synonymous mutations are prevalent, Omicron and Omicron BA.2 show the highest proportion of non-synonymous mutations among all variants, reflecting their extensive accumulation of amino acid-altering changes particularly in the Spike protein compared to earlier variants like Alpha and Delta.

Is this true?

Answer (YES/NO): NO